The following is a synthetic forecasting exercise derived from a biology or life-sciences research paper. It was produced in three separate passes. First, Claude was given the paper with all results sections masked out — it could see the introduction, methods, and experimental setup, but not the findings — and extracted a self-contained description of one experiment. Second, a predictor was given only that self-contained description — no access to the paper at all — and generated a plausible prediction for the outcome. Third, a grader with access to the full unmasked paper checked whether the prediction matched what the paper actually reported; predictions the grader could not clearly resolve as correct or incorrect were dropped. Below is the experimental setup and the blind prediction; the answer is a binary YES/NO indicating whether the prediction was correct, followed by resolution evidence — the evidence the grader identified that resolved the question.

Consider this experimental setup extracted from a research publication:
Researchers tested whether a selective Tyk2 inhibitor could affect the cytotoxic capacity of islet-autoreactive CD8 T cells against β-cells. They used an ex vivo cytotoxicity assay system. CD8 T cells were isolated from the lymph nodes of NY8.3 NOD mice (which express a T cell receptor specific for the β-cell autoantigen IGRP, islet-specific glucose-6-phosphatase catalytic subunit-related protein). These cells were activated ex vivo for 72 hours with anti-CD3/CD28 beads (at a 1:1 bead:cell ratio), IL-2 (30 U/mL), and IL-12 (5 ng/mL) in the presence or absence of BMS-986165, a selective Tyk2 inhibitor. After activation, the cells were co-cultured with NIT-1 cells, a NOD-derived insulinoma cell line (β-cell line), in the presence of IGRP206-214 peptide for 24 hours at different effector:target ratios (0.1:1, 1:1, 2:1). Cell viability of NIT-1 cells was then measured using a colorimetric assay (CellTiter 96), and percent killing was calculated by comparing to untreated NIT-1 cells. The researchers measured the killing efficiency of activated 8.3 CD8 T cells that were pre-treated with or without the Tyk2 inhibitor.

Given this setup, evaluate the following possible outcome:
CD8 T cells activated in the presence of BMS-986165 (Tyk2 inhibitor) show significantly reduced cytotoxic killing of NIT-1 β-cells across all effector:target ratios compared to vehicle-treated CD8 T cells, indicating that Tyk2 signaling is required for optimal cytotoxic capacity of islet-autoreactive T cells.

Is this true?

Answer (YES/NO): YES